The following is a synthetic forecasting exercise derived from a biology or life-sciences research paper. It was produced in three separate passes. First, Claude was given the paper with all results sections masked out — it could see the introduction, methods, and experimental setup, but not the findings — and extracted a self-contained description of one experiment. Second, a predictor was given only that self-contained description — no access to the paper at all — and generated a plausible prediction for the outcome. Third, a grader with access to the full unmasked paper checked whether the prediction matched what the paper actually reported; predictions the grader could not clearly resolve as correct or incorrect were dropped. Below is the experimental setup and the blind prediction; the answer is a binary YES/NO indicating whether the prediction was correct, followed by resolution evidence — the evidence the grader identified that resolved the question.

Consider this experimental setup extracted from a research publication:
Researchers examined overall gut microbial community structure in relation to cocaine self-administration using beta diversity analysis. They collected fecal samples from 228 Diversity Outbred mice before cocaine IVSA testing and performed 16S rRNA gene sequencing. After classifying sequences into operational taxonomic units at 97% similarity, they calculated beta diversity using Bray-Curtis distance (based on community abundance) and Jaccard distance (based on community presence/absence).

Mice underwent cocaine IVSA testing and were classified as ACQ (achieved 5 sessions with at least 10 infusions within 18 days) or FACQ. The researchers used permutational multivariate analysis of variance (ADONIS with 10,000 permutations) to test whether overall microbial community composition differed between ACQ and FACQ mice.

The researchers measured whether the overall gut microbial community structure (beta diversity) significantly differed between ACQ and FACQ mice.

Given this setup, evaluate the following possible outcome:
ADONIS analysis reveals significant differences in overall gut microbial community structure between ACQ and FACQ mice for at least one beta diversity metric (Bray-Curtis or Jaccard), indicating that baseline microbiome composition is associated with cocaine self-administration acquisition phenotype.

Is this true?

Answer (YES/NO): YES